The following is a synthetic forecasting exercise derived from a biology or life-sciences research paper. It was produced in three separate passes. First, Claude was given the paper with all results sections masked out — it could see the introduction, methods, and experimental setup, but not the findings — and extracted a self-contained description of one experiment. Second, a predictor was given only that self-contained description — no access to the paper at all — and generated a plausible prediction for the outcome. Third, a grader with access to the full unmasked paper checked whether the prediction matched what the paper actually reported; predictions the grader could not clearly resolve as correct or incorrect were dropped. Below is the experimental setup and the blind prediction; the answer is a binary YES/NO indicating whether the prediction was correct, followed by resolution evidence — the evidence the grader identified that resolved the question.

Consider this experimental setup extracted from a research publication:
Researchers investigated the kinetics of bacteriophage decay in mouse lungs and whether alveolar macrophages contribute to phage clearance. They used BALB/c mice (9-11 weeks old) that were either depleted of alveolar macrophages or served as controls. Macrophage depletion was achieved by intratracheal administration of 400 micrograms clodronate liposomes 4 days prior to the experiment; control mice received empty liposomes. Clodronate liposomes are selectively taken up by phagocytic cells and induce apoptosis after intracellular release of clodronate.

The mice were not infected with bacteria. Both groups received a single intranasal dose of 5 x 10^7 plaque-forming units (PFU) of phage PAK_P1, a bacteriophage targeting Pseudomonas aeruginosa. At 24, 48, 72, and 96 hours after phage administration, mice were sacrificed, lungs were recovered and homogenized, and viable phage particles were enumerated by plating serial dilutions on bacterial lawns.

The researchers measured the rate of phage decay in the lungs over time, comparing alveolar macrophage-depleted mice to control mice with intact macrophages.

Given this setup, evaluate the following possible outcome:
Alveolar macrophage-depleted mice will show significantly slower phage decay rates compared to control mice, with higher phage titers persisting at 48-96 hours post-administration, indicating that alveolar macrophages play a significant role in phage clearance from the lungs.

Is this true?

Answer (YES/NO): YES